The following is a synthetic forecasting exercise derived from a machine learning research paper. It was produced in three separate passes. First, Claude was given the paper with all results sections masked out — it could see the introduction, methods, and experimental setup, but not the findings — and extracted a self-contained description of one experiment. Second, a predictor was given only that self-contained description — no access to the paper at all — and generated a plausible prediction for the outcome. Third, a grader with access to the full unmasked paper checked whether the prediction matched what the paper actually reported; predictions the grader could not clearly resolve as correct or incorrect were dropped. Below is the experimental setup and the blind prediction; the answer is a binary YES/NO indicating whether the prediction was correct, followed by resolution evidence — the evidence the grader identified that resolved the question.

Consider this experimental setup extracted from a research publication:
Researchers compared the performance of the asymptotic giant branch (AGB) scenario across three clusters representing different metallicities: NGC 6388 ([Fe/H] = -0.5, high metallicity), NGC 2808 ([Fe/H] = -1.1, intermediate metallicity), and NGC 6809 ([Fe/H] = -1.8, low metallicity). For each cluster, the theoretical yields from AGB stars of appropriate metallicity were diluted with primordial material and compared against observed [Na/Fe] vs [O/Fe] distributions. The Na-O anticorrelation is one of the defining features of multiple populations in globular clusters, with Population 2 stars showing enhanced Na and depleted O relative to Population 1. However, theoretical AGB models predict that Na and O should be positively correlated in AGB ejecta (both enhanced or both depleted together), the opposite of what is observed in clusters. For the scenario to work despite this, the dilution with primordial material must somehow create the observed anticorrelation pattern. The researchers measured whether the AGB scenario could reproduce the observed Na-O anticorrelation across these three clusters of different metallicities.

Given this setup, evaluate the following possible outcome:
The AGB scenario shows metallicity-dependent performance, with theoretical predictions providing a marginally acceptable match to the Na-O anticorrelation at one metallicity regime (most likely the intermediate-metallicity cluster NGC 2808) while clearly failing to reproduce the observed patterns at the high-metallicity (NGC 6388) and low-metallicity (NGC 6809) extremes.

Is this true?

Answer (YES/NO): NO